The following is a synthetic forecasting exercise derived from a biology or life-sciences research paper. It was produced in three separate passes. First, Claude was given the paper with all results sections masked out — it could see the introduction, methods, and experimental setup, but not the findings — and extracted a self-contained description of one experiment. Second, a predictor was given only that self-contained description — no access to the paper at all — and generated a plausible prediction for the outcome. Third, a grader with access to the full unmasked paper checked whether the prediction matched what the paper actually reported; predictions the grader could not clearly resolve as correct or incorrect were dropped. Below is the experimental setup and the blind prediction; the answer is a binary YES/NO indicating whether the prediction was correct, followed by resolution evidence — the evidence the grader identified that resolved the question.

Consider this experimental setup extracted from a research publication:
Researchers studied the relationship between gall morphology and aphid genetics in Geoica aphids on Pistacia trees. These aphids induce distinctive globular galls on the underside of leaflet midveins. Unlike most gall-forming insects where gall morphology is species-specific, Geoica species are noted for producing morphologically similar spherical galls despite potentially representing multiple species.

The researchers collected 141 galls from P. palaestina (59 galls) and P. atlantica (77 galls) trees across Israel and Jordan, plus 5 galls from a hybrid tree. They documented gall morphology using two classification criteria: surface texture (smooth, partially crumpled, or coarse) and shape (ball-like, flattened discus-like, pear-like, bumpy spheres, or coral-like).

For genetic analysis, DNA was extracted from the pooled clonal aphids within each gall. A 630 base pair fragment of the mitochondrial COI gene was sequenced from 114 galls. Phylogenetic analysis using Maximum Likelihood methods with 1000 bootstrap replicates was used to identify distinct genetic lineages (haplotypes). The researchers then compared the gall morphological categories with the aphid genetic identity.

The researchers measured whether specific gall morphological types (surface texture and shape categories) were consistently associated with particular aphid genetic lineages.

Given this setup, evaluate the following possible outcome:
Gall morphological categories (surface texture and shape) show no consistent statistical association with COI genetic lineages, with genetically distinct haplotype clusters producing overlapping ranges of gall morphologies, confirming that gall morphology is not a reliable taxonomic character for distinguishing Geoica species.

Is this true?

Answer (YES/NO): NO